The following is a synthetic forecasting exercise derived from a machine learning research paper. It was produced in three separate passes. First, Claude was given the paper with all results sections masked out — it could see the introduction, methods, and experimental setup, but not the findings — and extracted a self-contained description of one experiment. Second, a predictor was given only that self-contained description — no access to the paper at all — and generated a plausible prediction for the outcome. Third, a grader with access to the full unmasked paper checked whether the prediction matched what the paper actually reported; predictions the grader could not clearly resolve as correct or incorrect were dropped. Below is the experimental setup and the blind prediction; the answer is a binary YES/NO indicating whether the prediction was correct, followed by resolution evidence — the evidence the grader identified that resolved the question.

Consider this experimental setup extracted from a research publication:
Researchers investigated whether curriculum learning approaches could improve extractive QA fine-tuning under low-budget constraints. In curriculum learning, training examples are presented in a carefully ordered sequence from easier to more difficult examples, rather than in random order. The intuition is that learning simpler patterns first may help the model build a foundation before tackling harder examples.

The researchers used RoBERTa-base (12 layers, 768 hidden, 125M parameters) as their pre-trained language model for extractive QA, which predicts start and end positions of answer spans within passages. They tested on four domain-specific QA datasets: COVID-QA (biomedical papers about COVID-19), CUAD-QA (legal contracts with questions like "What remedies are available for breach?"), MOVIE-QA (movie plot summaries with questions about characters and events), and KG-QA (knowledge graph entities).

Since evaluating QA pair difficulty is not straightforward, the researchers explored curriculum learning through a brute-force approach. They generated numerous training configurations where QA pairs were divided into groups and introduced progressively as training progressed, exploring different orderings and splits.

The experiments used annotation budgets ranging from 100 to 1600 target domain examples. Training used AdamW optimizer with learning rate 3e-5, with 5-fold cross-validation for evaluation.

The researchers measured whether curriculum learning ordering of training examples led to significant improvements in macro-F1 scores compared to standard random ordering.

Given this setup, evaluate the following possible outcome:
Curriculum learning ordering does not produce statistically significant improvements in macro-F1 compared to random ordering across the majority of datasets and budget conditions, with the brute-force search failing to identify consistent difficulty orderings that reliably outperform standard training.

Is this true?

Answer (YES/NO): YES